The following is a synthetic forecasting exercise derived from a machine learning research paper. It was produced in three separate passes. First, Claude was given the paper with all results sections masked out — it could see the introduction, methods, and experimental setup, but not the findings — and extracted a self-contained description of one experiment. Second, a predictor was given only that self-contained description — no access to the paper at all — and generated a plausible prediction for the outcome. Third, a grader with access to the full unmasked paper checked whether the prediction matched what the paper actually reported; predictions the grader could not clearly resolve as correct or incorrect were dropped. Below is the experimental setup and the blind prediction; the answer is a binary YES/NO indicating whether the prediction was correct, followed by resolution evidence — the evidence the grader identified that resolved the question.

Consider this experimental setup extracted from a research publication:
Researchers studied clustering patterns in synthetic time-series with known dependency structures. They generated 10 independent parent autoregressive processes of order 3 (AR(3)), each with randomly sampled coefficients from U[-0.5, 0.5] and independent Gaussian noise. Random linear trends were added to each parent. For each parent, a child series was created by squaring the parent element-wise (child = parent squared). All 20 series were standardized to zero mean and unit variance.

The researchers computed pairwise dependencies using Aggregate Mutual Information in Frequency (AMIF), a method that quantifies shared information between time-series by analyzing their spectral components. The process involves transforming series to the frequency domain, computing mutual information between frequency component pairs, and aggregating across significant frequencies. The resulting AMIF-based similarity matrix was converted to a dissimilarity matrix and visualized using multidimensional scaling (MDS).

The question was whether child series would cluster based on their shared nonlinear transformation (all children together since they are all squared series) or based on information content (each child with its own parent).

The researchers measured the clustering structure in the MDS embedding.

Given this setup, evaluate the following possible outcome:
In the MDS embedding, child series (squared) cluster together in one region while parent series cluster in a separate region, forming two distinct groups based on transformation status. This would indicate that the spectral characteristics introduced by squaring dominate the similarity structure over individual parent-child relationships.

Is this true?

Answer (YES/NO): NO